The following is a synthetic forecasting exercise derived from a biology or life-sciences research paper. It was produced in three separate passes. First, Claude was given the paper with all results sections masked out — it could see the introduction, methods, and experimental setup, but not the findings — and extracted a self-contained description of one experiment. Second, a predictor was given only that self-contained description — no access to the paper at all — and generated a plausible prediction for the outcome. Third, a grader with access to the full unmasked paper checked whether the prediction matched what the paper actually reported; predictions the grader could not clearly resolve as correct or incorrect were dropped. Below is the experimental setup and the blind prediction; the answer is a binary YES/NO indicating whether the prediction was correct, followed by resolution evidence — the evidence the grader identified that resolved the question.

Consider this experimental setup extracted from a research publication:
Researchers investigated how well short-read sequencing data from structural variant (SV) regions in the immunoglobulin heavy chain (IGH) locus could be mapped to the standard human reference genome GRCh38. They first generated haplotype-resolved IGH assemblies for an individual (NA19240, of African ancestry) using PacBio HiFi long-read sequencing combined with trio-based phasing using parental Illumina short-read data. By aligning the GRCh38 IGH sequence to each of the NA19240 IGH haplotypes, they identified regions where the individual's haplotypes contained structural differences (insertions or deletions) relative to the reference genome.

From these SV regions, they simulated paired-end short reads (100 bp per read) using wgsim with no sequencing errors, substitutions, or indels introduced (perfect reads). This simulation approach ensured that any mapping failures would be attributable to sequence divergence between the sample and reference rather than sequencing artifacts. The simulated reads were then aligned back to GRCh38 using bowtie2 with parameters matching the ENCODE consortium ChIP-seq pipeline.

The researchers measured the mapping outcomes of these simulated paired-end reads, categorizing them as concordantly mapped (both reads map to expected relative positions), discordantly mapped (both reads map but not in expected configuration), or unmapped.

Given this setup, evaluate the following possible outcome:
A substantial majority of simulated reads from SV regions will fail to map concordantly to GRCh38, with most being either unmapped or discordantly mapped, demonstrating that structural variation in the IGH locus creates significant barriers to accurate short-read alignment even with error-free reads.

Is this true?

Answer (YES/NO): NO